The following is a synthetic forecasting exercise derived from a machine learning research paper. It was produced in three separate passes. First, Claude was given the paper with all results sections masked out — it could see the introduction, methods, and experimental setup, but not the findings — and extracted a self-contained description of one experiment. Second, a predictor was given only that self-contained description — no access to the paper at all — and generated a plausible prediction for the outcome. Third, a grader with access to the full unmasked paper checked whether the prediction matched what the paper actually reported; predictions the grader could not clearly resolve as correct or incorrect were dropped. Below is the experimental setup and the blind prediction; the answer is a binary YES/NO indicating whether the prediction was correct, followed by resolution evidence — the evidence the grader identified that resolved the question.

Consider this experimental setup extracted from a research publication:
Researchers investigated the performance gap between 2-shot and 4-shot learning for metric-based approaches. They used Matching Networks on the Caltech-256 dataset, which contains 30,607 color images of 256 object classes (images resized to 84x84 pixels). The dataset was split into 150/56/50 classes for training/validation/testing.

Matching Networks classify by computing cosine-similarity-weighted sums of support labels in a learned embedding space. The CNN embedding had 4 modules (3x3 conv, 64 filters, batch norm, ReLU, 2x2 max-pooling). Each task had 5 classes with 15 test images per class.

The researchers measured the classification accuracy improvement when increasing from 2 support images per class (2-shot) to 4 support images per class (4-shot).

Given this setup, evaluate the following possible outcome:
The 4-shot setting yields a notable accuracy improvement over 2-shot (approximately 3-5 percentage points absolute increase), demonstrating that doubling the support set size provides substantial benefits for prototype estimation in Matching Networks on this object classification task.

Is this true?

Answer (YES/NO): NO